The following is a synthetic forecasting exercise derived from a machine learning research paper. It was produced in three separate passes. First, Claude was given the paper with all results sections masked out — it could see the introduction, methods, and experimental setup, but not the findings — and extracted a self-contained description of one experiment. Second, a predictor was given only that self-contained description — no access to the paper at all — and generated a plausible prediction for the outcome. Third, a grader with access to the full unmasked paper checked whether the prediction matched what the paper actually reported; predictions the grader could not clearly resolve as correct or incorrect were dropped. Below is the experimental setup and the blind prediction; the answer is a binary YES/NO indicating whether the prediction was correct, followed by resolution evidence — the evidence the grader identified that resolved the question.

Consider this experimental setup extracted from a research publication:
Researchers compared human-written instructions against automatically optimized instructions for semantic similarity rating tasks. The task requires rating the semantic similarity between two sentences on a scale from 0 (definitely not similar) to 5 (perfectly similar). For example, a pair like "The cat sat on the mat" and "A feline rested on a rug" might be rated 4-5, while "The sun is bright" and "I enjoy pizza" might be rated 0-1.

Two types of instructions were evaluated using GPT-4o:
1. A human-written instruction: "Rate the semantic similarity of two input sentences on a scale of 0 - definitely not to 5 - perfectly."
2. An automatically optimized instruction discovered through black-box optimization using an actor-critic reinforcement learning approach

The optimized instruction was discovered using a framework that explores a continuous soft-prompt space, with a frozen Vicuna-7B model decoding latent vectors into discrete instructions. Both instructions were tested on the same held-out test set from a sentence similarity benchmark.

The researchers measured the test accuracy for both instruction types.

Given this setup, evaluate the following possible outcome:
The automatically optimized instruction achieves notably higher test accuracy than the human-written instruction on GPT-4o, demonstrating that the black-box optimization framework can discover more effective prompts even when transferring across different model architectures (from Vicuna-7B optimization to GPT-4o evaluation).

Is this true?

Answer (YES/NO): YES